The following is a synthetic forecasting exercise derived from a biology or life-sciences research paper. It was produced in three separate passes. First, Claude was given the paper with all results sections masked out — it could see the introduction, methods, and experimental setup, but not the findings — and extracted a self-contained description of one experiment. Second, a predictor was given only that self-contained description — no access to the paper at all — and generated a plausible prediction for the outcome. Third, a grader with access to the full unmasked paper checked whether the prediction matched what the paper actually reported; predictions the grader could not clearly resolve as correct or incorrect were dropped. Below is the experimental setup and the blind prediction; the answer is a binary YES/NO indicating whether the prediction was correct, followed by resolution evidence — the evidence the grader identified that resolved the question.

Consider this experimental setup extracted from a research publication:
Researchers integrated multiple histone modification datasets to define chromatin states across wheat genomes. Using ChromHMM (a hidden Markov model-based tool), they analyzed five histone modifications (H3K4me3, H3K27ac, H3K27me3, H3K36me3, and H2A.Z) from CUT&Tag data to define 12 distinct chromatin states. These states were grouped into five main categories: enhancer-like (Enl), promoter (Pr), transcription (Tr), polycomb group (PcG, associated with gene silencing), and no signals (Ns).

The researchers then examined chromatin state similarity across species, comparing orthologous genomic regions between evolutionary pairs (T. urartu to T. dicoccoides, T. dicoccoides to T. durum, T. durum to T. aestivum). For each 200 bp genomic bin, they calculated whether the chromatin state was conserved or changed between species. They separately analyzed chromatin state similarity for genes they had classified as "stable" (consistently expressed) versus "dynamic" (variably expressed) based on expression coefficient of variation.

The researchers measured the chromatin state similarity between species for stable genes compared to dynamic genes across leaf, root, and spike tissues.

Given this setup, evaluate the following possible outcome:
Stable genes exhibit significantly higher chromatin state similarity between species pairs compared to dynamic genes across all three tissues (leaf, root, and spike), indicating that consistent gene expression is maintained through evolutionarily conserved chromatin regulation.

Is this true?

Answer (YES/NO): YES